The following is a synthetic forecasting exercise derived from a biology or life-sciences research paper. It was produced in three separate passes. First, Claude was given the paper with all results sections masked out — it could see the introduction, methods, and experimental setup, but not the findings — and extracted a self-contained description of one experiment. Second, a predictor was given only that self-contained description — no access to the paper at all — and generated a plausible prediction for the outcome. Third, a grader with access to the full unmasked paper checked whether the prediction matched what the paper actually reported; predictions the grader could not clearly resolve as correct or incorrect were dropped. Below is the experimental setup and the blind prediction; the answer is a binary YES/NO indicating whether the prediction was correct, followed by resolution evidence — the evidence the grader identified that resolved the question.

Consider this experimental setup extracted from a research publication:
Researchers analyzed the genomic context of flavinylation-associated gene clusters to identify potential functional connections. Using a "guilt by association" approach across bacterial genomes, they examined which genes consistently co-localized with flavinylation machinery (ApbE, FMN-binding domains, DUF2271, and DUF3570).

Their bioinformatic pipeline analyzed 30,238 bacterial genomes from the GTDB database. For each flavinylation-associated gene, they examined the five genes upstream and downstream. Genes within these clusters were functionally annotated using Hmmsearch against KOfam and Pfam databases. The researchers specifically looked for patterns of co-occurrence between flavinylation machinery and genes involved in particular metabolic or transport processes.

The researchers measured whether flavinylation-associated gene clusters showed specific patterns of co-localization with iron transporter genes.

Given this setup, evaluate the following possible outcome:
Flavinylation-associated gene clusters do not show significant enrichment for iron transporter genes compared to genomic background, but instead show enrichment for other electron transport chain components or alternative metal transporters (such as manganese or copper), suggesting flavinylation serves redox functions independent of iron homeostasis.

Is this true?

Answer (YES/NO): NO